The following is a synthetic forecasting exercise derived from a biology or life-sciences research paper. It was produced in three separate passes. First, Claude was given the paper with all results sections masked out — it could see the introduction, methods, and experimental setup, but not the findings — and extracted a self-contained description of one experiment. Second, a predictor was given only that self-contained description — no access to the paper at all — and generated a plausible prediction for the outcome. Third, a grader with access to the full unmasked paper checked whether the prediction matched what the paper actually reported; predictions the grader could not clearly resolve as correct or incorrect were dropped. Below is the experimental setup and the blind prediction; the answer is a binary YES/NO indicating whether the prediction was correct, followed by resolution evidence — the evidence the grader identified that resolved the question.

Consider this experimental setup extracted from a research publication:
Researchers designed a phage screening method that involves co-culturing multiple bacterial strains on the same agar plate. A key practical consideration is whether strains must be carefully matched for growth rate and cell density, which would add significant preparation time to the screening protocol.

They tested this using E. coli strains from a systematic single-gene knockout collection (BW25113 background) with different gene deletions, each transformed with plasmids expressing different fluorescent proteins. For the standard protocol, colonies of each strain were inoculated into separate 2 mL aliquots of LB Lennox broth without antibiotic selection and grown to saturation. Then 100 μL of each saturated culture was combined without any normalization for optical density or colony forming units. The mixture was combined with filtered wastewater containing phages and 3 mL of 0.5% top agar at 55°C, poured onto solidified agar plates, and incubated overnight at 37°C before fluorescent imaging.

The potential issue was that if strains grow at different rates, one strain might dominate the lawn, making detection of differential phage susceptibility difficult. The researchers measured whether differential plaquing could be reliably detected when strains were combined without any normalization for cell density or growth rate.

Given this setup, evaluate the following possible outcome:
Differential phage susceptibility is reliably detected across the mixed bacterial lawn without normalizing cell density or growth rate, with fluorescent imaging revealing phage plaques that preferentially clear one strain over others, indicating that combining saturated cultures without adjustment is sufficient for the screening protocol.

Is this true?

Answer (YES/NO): YES